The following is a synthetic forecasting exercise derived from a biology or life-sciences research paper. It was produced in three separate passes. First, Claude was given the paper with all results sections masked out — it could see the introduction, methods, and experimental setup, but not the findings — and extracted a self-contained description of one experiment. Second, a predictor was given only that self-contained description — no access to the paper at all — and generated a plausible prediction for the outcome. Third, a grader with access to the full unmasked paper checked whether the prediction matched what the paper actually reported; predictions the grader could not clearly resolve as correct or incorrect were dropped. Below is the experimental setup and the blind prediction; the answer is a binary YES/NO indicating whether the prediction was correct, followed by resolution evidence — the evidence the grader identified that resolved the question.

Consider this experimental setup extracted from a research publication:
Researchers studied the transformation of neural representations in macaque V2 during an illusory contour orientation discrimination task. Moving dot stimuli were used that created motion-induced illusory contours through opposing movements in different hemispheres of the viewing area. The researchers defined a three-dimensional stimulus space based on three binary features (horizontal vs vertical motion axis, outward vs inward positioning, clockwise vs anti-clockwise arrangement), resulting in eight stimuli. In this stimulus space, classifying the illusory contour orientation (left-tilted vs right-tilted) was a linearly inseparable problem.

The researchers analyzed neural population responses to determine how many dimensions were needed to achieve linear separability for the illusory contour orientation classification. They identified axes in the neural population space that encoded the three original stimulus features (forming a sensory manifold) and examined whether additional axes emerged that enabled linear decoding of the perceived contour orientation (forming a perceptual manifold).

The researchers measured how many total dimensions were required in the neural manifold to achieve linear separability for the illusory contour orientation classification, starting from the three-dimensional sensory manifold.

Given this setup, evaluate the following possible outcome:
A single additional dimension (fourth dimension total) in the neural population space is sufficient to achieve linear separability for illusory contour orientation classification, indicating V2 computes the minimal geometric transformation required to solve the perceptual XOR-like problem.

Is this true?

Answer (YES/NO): NO